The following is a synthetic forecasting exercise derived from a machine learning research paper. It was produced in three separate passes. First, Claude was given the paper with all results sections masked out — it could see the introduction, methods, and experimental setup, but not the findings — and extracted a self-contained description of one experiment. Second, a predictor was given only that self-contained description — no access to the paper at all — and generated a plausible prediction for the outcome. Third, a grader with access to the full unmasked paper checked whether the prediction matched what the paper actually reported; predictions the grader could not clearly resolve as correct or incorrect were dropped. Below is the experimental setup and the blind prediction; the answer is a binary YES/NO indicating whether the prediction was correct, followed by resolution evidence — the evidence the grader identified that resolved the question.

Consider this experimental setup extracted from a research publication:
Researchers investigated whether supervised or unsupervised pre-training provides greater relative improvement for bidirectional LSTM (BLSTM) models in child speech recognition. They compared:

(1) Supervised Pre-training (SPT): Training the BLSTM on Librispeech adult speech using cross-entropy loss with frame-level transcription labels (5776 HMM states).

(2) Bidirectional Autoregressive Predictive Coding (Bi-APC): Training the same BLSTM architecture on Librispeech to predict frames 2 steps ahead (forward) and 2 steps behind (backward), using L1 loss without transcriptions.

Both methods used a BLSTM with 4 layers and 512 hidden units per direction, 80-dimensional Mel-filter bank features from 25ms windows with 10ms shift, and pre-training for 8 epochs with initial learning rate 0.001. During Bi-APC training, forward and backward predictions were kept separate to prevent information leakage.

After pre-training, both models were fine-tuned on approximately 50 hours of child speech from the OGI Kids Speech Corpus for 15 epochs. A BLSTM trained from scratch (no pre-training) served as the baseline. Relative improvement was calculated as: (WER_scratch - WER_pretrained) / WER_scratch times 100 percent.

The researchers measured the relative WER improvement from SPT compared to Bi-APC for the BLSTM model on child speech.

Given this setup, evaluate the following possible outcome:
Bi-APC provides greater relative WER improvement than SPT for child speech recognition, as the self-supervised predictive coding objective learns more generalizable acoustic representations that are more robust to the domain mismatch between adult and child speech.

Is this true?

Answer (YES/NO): NO